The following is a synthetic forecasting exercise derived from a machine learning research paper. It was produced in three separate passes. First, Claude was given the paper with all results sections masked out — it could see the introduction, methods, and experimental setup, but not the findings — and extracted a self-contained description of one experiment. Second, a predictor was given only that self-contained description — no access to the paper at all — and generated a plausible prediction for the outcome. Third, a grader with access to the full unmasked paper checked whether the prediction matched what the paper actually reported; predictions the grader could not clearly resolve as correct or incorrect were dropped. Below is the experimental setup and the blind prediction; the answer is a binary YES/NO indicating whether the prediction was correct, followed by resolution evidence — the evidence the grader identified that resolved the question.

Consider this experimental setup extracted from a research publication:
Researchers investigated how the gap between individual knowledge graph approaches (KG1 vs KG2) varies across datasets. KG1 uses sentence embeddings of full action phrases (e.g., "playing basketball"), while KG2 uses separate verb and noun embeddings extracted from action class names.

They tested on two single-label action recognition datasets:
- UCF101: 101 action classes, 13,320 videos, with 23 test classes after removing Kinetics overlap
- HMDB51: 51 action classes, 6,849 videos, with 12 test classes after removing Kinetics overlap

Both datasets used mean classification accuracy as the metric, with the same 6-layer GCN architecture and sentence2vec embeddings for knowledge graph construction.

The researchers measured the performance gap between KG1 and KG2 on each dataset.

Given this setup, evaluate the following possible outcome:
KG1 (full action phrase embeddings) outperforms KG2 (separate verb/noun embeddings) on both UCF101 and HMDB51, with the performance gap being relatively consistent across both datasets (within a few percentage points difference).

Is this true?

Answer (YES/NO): NO